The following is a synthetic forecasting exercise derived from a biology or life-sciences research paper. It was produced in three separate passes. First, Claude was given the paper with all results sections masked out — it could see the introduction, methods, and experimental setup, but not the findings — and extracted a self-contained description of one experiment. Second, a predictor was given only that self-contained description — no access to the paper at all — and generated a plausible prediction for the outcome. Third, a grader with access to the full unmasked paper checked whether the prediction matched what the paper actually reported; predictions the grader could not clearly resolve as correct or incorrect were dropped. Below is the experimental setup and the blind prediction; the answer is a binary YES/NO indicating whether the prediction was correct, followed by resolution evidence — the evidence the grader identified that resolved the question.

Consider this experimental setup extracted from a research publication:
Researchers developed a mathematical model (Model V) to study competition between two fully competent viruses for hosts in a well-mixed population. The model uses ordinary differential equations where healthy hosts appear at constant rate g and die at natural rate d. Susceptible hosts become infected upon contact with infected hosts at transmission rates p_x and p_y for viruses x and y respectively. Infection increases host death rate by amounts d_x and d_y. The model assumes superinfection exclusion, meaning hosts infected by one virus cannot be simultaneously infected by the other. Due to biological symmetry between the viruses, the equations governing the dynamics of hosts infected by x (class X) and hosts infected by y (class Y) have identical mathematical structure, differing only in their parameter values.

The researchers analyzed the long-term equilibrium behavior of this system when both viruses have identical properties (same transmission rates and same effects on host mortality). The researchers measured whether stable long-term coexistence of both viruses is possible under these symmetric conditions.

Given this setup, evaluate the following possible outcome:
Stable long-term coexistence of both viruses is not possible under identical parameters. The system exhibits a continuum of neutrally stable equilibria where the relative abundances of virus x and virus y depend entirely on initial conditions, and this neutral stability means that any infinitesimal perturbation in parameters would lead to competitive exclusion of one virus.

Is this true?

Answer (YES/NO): YES